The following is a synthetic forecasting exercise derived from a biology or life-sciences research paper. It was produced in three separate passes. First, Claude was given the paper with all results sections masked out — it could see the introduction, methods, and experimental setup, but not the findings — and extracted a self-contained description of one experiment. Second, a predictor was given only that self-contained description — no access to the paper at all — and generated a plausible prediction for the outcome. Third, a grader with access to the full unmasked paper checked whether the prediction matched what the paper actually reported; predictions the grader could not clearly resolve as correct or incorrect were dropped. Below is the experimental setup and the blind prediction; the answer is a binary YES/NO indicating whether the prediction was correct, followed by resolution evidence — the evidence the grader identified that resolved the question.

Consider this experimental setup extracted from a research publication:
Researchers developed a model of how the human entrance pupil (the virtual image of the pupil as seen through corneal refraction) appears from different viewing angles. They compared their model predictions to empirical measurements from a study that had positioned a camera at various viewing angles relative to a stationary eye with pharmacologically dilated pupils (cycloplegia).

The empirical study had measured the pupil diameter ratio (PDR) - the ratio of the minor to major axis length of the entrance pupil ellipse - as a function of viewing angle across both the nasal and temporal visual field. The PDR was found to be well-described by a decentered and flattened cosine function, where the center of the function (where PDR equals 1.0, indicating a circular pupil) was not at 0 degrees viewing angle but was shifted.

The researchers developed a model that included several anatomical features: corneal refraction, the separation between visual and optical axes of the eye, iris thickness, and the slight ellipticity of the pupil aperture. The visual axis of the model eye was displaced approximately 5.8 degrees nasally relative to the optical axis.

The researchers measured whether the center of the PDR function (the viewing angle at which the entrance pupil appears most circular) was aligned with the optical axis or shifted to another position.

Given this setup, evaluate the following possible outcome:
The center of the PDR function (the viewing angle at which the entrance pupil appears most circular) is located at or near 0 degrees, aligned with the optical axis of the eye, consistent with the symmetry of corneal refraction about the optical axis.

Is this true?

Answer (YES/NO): NO